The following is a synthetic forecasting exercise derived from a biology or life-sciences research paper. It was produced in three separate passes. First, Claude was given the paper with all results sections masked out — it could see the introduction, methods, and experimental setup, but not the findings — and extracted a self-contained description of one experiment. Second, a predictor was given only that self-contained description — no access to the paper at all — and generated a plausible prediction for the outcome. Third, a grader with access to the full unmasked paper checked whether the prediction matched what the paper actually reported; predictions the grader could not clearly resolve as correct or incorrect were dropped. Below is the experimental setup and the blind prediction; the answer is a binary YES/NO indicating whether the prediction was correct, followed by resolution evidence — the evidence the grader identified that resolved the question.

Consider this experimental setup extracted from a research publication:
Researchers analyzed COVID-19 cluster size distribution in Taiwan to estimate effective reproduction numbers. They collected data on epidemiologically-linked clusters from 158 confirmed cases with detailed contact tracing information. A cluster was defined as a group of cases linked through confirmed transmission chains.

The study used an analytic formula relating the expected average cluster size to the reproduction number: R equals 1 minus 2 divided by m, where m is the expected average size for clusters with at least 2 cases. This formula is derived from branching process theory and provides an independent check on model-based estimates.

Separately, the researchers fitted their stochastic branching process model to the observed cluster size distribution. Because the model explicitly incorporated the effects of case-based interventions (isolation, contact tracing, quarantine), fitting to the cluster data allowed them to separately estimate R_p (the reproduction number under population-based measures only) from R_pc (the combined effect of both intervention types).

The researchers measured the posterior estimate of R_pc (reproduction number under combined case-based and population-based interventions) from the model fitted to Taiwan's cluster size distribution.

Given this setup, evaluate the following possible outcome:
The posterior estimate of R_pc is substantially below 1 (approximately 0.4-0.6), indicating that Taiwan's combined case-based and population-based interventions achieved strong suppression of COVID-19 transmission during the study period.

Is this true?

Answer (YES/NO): YES